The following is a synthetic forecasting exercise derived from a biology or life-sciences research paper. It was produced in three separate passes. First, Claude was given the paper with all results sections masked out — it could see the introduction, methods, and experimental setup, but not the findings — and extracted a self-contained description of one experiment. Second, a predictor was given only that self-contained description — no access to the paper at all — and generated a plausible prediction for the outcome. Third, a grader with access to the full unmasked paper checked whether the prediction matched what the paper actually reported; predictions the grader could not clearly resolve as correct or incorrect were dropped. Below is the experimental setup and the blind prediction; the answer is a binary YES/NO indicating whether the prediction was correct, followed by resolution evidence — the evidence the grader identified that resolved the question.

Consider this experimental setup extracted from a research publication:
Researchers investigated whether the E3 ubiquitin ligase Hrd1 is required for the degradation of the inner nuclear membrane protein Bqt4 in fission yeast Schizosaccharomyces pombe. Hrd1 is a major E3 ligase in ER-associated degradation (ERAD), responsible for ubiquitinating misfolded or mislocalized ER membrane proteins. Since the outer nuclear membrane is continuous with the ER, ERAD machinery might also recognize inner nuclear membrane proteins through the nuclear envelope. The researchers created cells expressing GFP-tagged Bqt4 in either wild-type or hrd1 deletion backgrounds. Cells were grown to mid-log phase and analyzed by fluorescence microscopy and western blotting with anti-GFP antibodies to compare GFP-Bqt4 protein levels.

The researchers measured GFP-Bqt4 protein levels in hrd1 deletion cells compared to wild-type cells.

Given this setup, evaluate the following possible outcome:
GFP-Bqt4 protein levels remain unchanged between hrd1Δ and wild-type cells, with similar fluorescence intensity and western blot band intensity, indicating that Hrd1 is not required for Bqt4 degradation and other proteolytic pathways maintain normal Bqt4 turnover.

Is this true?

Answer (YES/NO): YES